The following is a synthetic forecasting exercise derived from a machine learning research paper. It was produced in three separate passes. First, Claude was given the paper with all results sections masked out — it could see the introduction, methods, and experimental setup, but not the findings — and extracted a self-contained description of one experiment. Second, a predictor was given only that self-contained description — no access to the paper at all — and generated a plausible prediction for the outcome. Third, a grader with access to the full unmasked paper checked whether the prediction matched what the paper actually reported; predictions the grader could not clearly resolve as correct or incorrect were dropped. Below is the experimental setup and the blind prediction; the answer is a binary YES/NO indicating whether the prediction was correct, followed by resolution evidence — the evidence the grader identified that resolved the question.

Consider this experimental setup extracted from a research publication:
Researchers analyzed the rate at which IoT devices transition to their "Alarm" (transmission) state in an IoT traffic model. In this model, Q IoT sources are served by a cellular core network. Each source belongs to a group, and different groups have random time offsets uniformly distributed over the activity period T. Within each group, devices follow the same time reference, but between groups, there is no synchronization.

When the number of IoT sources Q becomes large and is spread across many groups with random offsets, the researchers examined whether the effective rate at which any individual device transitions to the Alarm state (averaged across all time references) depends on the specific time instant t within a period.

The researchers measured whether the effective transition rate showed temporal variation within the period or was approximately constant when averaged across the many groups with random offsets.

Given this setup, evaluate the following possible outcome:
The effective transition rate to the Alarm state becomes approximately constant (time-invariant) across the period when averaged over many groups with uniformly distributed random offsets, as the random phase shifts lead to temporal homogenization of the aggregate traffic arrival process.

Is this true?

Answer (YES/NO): YES